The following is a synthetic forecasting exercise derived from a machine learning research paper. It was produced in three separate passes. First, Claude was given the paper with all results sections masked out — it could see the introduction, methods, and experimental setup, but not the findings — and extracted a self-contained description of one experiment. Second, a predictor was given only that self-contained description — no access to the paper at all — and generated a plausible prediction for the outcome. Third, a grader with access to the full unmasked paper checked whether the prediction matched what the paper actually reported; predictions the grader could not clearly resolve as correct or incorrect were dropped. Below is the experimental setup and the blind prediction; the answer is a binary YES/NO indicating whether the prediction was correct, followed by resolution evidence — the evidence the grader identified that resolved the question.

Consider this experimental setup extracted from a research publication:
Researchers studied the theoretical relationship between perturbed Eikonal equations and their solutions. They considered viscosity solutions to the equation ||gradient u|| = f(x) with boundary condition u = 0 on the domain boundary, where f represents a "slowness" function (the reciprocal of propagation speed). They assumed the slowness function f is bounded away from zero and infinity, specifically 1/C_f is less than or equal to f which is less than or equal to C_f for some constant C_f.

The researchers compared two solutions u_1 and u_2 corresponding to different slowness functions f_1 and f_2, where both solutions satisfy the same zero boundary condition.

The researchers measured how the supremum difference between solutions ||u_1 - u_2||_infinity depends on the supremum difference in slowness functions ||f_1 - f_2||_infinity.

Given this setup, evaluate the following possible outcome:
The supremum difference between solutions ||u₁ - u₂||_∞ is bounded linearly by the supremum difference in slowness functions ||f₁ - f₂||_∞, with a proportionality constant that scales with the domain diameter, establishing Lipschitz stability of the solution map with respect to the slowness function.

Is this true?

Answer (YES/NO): YES